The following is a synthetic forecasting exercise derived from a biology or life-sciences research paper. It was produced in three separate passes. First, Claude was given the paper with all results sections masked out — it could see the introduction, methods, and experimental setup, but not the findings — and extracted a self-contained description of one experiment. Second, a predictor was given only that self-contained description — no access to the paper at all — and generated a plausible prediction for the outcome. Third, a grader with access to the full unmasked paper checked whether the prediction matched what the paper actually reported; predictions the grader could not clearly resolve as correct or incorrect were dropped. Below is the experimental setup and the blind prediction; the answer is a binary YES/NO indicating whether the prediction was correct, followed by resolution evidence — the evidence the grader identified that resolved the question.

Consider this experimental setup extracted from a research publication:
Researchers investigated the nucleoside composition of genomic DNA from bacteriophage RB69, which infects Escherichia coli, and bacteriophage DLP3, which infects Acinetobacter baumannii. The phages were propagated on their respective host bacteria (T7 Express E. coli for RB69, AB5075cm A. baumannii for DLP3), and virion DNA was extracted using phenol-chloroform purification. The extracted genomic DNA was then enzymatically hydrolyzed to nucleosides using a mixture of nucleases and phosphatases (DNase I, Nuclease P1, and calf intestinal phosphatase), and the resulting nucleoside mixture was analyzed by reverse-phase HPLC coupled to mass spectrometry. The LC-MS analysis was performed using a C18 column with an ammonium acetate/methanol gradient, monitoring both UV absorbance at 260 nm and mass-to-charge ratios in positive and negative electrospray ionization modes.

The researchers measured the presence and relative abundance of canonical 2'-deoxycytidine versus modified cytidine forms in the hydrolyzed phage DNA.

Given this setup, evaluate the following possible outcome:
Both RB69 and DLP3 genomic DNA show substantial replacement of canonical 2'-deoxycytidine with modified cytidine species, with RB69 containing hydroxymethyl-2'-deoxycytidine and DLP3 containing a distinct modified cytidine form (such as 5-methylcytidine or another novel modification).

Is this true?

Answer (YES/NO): NO